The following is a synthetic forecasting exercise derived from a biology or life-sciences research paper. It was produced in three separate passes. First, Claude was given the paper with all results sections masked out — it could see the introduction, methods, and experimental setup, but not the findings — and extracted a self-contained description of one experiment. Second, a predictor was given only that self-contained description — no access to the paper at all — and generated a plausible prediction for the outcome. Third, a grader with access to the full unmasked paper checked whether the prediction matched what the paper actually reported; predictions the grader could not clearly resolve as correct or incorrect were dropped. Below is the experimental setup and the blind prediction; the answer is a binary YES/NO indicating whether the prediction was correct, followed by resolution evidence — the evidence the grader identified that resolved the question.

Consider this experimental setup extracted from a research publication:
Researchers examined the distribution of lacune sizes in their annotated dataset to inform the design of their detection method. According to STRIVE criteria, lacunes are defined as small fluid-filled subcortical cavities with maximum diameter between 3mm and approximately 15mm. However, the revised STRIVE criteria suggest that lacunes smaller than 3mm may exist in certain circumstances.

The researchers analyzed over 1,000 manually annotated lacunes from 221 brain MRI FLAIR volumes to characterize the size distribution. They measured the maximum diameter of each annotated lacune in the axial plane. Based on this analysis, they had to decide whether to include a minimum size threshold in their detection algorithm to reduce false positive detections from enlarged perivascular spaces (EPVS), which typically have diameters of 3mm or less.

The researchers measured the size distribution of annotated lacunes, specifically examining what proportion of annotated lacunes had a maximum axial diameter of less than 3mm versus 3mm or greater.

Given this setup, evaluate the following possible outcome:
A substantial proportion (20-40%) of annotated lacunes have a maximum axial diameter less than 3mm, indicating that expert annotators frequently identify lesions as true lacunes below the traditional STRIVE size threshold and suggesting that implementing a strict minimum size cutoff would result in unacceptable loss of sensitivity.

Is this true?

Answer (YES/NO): NO